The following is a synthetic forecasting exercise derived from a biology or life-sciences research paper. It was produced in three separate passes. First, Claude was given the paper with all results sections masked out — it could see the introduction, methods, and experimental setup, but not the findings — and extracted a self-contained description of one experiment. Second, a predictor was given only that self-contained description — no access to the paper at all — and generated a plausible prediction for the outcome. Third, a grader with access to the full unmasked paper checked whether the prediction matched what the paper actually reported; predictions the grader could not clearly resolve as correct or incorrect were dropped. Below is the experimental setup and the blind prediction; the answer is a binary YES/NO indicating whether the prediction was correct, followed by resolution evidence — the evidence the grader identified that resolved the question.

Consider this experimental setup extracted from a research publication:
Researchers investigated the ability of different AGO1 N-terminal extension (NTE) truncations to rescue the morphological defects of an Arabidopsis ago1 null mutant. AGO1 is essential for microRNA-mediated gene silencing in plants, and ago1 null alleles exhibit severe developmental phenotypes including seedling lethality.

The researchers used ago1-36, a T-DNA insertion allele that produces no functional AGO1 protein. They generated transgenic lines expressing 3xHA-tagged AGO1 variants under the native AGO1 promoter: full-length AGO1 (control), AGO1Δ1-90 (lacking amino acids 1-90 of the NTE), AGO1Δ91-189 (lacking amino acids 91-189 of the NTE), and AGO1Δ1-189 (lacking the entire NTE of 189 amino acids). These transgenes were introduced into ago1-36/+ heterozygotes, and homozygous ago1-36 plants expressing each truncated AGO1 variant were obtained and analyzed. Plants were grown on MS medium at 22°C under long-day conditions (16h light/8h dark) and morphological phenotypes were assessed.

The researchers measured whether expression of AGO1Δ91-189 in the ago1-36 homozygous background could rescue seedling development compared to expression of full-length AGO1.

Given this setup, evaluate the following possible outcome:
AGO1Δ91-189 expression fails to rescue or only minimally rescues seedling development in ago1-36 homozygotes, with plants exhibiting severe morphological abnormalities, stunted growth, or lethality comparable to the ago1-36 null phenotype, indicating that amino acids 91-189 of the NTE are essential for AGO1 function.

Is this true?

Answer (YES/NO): NO